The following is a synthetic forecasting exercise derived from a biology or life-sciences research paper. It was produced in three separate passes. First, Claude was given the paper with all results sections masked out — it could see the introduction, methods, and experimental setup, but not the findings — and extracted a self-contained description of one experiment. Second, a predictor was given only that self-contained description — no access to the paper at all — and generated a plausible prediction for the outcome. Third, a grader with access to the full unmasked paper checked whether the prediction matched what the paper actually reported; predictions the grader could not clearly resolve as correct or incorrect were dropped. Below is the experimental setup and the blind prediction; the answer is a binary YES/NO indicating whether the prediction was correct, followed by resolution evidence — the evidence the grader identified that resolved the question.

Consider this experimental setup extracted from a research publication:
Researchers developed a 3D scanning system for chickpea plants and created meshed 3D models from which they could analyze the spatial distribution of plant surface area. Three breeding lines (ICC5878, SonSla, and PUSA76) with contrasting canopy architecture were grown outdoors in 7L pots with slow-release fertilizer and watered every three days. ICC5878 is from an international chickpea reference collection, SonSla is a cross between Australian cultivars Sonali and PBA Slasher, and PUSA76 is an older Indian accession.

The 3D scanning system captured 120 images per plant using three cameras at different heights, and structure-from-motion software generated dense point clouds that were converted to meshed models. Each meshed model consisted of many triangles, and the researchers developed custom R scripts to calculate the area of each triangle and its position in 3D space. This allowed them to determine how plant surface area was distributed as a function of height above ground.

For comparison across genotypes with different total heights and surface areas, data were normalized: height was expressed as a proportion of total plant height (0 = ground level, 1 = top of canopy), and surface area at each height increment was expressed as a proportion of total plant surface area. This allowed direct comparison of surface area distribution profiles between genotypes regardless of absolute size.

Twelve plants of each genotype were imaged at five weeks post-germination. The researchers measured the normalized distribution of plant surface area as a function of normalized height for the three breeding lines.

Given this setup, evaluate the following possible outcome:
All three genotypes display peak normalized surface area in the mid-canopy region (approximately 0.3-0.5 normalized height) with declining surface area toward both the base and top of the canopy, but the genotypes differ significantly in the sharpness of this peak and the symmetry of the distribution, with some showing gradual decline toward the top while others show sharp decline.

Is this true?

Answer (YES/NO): NO